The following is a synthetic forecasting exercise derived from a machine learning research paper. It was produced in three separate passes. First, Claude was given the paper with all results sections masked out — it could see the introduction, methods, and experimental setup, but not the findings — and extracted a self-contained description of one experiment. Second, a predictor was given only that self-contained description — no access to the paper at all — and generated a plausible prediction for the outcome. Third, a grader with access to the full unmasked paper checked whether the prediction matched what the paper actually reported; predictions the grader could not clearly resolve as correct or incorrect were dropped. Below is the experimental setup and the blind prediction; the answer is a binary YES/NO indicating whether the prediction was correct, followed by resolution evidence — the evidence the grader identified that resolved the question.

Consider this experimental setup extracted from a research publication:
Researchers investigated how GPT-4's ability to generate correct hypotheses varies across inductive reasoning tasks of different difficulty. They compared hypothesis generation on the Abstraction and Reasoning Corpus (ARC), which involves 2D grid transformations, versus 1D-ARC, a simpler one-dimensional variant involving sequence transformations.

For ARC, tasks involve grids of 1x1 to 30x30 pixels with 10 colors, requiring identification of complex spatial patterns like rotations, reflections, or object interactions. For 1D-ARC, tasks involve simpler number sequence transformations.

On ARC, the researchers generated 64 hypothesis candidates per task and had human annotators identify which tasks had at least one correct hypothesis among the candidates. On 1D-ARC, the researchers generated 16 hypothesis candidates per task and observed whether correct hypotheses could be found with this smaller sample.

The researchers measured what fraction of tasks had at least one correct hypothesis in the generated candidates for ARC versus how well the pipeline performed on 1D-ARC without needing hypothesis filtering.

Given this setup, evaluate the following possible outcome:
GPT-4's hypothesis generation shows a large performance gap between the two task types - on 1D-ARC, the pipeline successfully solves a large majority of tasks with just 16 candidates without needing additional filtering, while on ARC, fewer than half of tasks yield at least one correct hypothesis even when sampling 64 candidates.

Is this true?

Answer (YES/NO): YES